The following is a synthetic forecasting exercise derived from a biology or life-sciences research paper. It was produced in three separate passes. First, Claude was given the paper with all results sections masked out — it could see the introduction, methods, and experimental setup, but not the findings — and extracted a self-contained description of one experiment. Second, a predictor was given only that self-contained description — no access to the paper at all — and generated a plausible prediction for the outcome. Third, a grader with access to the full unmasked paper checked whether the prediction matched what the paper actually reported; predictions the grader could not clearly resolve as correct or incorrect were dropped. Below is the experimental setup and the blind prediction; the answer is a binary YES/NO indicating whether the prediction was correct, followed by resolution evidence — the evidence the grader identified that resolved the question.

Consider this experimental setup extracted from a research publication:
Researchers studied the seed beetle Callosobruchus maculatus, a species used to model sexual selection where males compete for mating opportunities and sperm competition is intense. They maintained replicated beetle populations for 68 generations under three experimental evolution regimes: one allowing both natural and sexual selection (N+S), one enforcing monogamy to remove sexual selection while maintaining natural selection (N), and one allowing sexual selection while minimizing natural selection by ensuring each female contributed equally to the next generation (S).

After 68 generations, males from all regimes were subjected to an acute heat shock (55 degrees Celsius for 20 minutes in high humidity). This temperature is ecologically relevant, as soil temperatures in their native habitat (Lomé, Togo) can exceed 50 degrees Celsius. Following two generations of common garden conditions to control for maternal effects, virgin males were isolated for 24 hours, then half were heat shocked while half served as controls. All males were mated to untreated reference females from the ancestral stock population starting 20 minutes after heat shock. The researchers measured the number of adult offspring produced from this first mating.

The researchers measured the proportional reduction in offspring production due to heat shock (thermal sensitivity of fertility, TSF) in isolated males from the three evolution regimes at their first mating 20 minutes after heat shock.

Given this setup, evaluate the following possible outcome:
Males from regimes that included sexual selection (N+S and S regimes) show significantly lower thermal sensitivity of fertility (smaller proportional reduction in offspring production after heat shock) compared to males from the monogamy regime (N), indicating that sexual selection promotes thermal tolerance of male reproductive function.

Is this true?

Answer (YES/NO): NO